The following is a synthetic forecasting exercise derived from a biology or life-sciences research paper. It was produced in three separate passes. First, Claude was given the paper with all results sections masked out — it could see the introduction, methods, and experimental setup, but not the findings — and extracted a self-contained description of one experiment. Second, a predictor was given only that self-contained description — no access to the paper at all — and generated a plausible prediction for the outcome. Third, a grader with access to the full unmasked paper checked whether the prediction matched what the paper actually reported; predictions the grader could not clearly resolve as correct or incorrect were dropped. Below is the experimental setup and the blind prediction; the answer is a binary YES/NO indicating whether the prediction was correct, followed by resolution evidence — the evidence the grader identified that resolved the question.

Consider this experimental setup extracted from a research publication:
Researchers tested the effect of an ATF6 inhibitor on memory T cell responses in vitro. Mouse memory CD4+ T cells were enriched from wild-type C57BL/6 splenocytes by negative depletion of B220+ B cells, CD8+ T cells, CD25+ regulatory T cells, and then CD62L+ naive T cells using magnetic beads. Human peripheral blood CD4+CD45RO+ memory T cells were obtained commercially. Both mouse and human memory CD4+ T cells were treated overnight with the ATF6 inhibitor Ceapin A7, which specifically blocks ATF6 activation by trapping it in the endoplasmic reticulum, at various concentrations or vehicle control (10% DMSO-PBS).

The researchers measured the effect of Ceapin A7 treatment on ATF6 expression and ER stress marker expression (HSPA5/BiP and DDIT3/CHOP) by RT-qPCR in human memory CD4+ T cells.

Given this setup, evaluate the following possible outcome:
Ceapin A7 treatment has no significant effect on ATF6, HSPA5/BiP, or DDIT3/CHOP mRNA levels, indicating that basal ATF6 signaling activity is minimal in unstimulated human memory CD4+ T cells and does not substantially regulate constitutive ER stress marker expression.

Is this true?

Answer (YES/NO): NO